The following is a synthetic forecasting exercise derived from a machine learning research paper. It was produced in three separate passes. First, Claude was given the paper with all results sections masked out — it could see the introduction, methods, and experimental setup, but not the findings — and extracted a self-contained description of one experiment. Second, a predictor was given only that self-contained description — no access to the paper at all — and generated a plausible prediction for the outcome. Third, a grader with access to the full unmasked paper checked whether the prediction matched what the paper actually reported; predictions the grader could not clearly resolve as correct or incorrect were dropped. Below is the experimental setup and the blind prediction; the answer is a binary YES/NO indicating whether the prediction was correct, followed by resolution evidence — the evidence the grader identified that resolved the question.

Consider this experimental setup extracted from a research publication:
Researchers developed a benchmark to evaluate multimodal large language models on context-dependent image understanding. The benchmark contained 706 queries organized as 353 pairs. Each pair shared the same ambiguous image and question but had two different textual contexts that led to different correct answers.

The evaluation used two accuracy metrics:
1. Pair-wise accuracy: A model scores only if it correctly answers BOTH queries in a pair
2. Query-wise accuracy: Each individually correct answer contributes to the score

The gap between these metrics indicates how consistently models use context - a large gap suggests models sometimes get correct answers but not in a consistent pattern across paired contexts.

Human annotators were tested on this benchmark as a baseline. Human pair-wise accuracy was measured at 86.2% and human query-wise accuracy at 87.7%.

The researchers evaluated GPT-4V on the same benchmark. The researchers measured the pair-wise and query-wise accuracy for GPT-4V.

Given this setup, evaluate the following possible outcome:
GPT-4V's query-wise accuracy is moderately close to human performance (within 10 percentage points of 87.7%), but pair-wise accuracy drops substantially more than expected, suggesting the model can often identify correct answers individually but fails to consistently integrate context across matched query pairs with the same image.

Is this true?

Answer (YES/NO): NO